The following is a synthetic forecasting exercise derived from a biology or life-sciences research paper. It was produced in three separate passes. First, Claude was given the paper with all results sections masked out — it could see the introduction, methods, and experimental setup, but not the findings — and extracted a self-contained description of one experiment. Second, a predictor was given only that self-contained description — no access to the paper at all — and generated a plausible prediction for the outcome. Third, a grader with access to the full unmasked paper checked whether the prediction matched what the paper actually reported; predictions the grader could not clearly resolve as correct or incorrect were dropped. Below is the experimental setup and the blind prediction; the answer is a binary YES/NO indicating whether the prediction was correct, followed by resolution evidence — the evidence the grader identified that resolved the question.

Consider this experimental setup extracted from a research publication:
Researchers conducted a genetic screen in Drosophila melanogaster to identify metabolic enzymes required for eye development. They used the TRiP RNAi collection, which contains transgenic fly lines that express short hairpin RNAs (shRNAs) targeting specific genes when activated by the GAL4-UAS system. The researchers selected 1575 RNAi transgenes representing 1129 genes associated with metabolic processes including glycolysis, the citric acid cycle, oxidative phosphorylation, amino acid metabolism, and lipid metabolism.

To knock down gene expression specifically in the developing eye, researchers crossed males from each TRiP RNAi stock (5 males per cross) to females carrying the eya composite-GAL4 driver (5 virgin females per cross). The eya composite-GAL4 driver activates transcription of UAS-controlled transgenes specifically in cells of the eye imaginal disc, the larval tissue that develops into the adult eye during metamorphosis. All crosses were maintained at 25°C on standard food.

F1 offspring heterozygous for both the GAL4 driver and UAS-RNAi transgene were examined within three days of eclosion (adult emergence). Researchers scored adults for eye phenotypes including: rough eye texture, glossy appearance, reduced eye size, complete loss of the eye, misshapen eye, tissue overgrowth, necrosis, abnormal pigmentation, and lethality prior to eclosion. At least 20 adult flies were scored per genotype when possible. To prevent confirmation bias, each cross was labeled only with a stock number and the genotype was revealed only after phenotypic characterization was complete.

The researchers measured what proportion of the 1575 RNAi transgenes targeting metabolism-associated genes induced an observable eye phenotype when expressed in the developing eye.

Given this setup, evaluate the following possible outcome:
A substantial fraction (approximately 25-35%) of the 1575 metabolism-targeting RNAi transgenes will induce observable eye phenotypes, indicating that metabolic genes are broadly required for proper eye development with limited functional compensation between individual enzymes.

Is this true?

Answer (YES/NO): NO